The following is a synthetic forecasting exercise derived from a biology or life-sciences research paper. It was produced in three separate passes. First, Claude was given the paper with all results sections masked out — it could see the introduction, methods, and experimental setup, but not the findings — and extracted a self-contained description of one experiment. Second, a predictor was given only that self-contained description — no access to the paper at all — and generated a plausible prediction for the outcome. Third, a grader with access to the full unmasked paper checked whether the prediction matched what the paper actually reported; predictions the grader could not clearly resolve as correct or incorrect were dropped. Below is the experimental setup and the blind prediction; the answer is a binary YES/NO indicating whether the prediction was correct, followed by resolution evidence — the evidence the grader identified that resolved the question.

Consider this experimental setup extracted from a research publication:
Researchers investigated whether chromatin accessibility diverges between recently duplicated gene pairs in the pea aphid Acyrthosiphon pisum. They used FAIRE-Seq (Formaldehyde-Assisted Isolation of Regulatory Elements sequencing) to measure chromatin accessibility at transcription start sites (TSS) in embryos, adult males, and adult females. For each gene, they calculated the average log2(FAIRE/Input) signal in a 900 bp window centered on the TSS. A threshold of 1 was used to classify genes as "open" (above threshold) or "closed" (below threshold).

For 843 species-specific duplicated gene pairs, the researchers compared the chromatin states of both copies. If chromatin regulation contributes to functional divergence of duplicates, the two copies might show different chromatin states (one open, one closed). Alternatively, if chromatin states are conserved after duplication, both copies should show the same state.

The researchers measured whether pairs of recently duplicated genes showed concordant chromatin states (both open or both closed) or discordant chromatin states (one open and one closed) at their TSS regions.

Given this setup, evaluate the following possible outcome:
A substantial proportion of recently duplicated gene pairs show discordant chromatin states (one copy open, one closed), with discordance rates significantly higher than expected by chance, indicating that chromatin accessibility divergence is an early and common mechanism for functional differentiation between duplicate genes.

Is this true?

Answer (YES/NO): NO